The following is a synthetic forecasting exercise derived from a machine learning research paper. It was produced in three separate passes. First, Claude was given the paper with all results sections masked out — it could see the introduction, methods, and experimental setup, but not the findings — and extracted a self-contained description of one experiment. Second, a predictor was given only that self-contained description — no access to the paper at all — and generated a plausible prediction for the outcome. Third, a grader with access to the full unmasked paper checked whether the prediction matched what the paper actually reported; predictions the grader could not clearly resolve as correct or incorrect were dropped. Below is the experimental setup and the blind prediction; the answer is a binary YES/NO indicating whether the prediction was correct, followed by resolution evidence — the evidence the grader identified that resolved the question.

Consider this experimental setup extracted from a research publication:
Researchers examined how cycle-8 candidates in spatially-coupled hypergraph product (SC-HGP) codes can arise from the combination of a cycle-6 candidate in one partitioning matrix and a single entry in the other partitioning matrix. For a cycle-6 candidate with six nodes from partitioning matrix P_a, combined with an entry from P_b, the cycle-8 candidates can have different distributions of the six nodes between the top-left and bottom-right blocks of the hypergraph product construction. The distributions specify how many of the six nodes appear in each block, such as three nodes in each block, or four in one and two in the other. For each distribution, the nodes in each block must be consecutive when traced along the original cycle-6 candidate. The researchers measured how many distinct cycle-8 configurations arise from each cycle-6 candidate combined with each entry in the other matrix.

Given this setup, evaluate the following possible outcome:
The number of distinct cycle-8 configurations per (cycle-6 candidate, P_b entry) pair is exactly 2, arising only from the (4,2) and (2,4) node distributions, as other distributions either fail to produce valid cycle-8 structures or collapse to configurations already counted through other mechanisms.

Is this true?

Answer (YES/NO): NO